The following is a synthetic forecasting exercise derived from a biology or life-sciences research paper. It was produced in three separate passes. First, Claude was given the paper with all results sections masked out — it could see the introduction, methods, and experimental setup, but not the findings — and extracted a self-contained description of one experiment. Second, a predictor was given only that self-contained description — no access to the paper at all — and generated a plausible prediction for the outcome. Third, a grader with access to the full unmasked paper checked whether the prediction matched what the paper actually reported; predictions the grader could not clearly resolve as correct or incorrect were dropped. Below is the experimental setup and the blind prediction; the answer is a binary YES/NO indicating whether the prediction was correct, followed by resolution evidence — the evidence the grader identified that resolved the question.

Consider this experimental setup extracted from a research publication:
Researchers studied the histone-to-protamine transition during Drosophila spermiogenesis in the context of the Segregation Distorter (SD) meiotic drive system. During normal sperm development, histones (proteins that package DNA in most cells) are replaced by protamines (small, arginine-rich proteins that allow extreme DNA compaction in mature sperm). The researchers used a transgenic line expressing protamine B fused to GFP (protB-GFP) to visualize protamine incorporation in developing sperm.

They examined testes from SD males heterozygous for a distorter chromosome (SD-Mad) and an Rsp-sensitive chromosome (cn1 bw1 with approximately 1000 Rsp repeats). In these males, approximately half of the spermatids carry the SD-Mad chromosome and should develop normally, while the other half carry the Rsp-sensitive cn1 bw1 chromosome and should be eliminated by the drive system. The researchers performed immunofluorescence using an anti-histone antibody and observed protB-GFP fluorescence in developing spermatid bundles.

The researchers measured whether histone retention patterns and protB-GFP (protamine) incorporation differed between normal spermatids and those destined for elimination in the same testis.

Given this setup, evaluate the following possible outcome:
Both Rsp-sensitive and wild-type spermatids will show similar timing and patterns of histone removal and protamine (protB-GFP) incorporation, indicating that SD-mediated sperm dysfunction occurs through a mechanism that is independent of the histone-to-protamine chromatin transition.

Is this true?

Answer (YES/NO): NO